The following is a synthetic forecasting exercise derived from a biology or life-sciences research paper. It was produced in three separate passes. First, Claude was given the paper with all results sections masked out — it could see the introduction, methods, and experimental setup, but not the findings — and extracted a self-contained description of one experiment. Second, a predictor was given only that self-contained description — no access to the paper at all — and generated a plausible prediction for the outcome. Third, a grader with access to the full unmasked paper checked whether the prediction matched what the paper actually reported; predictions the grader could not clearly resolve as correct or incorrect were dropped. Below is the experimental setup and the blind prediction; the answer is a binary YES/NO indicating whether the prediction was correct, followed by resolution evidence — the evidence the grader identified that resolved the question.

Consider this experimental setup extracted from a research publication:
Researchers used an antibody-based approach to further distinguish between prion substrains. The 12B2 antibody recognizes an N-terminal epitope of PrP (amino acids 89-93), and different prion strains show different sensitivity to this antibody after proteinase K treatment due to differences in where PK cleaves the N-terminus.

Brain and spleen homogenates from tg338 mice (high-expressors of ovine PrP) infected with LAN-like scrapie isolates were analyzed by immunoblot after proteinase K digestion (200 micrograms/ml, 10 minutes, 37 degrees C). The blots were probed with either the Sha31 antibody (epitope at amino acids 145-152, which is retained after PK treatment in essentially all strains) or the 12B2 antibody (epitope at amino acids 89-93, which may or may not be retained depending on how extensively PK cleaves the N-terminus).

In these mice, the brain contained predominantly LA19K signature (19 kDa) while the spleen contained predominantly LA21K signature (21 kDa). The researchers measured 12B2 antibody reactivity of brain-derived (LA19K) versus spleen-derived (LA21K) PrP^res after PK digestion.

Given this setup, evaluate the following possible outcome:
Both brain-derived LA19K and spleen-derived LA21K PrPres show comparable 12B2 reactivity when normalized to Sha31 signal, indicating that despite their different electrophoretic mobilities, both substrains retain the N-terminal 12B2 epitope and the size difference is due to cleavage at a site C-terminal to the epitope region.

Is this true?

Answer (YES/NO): NO